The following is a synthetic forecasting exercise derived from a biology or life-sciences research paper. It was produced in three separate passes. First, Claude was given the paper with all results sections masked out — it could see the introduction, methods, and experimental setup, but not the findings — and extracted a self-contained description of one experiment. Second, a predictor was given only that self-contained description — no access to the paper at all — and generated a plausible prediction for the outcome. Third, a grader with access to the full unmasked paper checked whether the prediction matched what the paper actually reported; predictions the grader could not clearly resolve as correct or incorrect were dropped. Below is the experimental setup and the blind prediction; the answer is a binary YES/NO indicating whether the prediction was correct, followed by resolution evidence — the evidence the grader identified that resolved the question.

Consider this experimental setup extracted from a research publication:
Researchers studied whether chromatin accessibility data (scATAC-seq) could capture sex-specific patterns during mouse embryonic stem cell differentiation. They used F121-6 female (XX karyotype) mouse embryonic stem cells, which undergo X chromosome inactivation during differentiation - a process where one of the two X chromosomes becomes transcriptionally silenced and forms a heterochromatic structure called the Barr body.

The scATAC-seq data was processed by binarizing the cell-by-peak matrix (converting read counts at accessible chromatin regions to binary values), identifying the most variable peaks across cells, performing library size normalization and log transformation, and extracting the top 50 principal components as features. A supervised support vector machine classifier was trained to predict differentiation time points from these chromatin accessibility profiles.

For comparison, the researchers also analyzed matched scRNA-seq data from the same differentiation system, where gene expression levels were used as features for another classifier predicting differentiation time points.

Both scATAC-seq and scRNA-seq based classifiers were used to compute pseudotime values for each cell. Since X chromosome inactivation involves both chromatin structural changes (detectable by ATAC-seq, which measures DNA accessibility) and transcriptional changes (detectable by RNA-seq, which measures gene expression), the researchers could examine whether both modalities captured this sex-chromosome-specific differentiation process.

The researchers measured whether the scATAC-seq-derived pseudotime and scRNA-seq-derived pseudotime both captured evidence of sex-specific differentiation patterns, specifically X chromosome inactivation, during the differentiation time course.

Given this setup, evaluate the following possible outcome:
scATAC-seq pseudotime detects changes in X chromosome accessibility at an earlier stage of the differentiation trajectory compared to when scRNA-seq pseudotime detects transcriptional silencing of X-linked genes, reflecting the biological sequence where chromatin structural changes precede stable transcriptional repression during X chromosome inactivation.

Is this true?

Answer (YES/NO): NO